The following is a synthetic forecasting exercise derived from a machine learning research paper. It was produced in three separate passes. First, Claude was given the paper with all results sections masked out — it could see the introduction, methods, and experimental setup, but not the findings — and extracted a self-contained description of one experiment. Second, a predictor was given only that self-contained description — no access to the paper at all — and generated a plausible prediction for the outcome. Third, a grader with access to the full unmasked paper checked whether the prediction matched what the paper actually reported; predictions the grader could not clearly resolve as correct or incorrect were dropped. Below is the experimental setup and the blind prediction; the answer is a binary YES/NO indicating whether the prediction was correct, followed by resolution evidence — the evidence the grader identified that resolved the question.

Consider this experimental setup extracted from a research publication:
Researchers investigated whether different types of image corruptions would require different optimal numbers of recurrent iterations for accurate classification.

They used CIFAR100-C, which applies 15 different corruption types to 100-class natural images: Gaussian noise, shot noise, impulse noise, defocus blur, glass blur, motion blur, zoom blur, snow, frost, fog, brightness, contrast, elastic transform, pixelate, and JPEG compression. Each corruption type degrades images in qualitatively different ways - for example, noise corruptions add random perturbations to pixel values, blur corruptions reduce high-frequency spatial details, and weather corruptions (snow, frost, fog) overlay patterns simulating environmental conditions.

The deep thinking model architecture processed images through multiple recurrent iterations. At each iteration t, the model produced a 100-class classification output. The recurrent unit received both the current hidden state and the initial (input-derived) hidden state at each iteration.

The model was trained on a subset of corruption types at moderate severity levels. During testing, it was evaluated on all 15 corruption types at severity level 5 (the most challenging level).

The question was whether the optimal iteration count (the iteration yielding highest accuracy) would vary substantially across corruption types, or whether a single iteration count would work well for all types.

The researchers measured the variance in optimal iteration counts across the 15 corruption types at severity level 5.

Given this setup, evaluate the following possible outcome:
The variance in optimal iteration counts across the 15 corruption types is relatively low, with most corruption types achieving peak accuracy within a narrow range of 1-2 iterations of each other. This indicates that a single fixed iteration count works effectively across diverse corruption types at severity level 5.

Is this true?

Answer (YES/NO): NO